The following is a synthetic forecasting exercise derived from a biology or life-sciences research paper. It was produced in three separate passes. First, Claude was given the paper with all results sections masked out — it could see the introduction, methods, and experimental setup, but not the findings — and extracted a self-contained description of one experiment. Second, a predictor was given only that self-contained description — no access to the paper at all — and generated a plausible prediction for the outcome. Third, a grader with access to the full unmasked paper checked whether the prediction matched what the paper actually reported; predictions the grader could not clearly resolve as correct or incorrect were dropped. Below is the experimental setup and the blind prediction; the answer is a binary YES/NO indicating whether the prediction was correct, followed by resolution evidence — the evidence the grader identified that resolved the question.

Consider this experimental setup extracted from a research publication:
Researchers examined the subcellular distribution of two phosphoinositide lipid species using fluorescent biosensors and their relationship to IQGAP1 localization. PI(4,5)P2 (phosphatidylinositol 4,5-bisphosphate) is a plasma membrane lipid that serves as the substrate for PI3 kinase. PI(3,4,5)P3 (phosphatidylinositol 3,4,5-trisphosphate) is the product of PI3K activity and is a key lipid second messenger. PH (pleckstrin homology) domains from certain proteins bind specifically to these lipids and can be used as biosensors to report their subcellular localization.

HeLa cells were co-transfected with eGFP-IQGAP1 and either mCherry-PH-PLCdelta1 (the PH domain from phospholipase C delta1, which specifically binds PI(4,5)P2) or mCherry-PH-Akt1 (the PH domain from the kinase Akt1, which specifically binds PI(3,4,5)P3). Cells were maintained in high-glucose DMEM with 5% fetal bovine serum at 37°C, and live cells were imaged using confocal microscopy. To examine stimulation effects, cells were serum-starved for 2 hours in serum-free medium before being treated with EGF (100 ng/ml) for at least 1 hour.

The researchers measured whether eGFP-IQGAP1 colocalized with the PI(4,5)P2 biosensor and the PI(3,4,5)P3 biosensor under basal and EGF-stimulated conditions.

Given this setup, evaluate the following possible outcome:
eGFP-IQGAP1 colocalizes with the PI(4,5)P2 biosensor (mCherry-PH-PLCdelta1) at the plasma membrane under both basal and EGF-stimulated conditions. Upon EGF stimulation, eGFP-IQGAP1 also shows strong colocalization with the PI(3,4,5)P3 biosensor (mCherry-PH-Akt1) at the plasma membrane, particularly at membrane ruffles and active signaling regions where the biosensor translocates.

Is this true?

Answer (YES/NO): NO